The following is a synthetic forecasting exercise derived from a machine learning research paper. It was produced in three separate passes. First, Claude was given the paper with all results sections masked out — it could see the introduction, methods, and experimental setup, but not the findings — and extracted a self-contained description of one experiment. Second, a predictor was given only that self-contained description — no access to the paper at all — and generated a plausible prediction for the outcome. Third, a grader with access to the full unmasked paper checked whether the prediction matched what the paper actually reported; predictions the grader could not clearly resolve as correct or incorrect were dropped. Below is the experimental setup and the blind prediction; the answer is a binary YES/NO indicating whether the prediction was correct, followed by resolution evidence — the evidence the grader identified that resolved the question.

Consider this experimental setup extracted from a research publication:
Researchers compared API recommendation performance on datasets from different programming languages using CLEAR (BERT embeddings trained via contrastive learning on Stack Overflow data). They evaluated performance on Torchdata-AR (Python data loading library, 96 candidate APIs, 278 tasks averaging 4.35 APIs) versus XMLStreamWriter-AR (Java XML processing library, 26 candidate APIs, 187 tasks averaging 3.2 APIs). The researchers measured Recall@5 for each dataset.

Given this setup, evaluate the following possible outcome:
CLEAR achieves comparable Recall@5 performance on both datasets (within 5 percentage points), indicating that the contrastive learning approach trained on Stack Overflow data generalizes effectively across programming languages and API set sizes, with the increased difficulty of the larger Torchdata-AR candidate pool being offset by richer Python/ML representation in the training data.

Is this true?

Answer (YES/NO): NO